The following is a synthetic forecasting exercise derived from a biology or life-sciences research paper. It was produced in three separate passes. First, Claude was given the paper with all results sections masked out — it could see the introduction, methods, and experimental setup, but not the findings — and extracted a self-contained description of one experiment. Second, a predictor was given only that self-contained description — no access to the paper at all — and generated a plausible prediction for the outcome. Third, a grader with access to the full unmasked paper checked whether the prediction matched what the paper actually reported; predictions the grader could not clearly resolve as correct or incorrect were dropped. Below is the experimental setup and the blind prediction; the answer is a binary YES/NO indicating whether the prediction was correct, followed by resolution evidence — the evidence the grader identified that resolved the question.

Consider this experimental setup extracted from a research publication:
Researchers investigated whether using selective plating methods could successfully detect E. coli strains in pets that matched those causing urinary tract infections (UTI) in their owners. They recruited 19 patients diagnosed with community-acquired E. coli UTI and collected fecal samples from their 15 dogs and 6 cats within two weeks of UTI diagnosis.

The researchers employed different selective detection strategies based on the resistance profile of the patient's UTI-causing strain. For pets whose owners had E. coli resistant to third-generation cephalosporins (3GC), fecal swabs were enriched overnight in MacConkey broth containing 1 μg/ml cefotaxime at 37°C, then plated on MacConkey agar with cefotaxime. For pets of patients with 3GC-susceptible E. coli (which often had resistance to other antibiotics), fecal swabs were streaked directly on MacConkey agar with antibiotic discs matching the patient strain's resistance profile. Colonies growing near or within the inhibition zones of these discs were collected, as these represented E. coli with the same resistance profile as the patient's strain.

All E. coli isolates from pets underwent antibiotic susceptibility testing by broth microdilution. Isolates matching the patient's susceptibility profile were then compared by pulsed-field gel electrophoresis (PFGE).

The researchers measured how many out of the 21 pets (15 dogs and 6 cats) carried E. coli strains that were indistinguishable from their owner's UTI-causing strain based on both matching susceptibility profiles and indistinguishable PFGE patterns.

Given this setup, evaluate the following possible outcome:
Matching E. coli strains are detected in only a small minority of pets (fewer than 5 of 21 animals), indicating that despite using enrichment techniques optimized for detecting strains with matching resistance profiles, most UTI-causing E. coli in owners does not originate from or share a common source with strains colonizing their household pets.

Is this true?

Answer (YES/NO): YES